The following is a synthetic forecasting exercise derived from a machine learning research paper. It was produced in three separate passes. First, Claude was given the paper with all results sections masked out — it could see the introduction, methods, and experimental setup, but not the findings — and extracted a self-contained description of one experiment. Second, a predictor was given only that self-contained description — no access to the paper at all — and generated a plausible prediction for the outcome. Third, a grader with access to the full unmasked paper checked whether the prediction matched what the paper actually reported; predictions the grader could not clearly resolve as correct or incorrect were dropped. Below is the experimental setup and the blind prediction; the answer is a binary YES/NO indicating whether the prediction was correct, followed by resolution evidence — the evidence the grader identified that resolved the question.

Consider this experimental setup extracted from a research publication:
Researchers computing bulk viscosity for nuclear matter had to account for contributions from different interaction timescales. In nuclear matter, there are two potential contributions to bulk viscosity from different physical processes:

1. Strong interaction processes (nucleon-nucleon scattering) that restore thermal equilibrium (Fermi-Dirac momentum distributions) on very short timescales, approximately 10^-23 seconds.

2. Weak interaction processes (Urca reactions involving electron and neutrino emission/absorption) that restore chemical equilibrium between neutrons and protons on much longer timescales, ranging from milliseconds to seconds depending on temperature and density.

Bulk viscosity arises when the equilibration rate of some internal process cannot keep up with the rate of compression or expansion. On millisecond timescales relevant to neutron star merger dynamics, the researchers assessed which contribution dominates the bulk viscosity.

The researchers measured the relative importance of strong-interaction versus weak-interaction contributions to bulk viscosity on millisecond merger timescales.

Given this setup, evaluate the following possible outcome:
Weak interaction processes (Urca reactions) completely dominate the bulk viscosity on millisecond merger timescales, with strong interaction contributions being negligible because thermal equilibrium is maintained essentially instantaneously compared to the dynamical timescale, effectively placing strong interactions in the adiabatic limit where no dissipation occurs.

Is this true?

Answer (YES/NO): YES